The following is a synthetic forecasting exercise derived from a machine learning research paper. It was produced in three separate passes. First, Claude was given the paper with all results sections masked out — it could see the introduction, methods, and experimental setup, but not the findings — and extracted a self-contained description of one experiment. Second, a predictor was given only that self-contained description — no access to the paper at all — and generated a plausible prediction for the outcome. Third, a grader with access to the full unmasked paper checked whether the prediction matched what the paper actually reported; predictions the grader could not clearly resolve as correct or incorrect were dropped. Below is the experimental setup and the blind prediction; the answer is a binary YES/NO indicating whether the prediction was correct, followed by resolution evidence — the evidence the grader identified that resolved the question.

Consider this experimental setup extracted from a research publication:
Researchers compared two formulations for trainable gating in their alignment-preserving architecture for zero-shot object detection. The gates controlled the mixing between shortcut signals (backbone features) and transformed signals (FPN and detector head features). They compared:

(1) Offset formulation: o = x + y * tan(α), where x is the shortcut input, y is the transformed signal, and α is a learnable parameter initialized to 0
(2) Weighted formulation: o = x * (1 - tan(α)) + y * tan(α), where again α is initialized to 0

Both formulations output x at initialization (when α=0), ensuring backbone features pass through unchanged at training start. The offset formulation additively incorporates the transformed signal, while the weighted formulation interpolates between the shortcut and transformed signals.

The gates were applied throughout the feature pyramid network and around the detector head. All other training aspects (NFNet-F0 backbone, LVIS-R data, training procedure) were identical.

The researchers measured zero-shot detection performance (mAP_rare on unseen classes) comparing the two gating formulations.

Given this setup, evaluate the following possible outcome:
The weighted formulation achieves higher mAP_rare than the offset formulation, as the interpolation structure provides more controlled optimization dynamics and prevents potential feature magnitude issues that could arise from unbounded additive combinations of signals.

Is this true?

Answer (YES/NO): NO